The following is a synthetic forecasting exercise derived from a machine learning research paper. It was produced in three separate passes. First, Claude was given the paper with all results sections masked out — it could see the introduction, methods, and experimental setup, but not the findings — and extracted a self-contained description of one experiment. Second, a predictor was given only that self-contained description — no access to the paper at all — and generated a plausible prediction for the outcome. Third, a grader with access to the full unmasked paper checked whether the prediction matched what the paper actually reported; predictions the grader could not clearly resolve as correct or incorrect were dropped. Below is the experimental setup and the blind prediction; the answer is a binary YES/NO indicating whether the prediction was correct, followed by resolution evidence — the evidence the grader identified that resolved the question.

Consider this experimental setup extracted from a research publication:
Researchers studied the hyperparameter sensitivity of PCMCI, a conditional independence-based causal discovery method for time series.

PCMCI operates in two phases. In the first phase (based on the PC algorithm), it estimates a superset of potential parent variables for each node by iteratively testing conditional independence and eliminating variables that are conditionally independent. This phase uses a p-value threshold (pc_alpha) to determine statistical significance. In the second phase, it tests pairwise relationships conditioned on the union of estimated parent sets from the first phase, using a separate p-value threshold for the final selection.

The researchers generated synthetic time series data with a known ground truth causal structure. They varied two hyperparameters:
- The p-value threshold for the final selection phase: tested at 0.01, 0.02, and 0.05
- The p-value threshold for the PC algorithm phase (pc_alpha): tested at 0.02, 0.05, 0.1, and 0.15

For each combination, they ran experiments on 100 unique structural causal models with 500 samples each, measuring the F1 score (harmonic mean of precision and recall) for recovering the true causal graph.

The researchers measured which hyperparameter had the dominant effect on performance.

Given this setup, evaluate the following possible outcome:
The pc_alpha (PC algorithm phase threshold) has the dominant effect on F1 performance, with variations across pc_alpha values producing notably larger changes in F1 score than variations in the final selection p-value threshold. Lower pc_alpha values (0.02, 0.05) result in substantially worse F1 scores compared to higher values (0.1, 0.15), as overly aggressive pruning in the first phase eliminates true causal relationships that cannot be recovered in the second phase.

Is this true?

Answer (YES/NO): NO